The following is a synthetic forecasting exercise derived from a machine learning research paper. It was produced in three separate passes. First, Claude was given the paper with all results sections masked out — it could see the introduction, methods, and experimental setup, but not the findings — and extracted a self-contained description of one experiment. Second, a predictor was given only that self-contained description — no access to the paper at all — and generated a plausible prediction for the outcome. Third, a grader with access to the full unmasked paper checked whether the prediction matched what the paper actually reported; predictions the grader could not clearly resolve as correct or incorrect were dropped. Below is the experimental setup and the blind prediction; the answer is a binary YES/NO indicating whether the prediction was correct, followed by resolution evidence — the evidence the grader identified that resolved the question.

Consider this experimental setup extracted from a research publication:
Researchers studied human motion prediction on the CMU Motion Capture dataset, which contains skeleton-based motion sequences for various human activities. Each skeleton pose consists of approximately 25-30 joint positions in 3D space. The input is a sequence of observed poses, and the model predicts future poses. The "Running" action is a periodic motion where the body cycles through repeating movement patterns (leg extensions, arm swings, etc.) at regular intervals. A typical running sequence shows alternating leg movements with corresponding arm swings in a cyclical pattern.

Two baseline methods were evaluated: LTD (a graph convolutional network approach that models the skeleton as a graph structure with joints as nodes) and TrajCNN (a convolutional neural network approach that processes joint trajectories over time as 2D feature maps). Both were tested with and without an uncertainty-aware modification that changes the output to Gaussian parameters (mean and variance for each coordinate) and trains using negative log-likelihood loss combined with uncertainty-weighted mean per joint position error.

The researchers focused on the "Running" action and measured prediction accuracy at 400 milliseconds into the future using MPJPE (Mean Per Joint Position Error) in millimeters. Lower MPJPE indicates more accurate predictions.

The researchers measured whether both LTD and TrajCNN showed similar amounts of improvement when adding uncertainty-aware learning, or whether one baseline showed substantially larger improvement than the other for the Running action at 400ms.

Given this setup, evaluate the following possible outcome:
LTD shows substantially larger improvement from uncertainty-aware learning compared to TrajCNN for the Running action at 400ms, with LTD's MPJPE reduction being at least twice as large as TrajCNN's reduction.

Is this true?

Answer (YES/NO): NO